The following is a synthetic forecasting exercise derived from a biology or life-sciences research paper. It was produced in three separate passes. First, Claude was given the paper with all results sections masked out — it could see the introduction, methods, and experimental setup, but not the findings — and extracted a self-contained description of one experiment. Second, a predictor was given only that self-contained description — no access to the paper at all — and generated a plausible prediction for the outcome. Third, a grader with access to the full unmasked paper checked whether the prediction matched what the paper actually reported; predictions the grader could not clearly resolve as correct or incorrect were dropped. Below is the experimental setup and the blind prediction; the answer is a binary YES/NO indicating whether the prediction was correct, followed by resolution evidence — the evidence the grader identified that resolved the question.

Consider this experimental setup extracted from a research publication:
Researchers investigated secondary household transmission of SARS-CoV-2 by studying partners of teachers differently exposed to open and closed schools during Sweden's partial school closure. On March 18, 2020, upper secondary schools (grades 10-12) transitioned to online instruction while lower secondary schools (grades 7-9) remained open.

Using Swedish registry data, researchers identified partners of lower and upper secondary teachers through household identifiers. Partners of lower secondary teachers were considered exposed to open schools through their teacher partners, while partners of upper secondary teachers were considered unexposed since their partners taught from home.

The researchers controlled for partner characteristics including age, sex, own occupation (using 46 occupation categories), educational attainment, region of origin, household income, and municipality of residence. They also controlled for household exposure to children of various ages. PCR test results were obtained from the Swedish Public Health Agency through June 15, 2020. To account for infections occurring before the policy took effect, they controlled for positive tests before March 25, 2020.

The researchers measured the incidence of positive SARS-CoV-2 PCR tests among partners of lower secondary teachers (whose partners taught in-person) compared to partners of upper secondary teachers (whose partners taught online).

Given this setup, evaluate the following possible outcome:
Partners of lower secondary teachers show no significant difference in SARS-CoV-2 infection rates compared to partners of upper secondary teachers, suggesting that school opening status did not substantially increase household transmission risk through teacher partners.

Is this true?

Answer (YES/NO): NO